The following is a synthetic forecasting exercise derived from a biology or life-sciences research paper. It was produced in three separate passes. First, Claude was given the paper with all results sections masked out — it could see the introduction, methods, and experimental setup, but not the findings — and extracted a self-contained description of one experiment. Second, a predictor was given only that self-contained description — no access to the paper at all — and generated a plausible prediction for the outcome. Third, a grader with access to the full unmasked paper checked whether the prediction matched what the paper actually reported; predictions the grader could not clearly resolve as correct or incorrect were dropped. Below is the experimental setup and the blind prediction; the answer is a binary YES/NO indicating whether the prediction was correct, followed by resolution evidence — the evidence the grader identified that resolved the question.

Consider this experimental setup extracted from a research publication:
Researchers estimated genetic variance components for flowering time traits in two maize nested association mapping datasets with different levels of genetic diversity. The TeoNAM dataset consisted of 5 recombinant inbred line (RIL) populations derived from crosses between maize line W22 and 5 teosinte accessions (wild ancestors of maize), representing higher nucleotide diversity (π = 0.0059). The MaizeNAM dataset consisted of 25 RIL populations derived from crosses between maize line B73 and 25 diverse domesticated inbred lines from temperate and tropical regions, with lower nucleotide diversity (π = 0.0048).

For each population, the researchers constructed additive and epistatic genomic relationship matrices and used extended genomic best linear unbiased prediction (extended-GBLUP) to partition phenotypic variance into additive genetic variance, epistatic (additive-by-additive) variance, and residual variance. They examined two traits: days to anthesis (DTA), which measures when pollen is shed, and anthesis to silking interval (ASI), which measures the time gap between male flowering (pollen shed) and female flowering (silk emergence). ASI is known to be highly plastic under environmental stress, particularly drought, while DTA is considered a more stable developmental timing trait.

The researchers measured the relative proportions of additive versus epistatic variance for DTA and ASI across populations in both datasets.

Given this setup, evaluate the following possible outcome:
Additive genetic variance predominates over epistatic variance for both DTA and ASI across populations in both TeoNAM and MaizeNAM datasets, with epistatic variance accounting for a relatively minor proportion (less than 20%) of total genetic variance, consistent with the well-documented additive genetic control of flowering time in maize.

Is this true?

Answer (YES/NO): NO